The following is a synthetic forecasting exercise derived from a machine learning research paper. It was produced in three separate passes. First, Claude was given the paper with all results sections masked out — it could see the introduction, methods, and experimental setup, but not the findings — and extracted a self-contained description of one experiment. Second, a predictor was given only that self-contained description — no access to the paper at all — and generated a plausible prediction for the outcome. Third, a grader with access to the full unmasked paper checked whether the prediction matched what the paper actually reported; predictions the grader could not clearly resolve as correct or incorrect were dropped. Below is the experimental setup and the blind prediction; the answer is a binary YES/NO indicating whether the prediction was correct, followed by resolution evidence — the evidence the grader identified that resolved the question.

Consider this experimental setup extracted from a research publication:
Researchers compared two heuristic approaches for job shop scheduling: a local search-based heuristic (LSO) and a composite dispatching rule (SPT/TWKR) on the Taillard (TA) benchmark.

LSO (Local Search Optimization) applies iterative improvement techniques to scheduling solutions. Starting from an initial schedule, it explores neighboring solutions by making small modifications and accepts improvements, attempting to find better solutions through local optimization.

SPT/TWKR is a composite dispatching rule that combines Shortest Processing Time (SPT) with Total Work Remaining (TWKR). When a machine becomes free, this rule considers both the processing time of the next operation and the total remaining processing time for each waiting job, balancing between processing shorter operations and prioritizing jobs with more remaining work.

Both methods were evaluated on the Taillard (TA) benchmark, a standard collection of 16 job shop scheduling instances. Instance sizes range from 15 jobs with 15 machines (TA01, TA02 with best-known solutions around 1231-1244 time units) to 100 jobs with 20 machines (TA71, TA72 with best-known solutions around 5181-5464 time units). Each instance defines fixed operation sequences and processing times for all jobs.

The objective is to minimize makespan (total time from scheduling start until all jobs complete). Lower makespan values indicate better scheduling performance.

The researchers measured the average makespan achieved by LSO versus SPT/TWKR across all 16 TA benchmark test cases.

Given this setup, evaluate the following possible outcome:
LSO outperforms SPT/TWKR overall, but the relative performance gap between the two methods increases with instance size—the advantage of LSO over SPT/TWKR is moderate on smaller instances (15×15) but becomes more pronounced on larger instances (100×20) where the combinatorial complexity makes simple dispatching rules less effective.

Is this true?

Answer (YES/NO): NO